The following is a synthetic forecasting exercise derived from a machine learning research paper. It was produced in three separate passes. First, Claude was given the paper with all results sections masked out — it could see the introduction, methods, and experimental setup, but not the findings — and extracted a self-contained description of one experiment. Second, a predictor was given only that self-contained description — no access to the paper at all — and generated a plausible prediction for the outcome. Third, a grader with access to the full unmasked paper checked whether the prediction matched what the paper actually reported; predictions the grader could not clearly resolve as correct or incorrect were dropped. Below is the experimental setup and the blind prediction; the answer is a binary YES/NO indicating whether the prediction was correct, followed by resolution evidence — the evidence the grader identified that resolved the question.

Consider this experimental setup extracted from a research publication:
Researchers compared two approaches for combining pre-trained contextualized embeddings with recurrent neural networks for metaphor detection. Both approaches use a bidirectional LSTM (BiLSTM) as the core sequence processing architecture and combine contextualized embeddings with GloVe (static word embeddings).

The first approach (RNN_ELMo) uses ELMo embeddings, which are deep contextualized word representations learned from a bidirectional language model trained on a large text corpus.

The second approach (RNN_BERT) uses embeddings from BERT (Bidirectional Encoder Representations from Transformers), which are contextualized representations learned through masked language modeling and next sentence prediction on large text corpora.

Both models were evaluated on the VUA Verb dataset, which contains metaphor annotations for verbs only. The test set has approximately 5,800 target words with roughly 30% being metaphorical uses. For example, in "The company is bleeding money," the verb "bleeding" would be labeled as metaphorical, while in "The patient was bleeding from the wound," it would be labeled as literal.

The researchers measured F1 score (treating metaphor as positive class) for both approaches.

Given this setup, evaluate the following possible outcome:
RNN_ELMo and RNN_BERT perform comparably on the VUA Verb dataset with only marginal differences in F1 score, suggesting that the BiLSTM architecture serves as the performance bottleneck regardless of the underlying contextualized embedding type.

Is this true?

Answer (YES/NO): YES